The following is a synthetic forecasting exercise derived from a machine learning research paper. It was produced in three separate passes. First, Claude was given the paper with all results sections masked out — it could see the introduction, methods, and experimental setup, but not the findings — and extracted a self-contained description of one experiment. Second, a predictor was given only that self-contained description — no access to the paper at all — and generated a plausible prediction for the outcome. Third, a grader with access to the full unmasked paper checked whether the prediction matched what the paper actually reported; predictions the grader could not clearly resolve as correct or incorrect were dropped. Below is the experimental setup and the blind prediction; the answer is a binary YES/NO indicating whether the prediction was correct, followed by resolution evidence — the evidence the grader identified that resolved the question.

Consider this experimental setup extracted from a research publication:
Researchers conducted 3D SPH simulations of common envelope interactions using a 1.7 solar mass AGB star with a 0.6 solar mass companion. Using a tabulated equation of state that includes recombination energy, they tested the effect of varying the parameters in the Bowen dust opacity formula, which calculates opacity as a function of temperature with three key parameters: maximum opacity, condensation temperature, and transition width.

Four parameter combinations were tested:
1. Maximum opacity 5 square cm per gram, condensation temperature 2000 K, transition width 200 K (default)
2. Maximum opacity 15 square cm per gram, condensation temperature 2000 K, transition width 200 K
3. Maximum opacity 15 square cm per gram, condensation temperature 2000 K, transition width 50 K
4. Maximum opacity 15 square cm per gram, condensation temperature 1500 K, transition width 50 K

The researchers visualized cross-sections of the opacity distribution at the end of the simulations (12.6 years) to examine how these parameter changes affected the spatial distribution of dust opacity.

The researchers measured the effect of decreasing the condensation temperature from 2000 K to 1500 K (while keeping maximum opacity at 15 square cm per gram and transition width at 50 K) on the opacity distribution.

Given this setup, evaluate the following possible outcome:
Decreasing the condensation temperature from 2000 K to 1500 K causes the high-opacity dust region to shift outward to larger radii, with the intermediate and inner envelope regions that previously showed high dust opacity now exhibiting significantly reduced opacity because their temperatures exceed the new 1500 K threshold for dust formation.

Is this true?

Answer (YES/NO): YES